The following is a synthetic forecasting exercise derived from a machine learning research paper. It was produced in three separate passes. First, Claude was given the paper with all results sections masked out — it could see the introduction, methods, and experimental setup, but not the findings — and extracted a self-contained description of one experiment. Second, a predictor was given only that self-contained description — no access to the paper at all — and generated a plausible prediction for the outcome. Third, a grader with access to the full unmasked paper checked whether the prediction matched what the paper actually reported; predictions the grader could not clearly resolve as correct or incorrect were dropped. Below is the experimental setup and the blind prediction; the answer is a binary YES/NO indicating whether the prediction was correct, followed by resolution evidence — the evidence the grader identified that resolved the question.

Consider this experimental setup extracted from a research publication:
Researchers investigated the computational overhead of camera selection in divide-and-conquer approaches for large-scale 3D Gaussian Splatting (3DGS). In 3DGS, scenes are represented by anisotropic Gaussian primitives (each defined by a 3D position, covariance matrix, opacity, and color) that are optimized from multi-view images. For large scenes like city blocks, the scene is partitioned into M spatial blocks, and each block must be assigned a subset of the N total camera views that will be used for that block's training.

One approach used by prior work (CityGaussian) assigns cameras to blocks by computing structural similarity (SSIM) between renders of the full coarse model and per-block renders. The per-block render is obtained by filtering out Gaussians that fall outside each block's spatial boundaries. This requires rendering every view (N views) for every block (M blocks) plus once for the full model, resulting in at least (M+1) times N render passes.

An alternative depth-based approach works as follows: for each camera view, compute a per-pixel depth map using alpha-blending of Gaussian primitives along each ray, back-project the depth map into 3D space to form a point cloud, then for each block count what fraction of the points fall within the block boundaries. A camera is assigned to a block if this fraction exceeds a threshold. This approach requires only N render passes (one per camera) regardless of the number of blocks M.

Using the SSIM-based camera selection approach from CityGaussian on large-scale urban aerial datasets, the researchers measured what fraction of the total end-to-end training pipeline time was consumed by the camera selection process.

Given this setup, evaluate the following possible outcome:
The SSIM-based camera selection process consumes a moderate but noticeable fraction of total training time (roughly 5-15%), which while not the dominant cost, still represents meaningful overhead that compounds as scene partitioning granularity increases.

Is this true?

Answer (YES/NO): NO